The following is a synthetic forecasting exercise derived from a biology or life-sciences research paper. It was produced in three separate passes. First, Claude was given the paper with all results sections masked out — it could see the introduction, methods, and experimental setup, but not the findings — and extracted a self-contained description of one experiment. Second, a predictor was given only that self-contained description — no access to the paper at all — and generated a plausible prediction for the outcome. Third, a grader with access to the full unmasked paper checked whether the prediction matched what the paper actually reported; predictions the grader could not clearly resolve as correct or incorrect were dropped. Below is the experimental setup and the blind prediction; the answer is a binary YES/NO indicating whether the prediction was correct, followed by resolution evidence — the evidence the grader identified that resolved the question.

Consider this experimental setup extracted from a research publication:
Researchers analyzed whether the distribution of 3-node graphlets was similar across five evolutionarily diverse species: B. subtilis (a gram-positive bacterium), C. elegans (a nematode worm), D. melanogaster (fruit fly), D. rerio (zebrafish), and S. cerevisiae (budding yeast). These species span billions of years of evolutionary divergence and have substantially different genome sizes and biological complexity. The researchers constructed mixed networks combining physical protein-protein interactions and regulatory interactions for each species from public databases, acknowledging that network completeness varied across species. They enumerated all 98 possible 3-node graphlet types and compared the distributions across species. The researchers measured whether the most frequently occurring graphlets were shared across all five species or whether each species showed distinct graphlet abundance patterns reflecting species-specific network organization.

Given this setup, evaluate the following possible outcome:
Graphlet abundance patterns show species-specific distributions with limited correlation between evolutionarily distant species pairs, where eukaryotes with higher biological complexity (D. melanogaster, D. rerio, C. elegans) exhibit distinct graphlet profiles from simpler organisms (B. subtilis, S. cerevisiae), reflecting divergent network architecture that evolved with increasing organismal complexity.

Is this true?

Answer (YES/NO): NO